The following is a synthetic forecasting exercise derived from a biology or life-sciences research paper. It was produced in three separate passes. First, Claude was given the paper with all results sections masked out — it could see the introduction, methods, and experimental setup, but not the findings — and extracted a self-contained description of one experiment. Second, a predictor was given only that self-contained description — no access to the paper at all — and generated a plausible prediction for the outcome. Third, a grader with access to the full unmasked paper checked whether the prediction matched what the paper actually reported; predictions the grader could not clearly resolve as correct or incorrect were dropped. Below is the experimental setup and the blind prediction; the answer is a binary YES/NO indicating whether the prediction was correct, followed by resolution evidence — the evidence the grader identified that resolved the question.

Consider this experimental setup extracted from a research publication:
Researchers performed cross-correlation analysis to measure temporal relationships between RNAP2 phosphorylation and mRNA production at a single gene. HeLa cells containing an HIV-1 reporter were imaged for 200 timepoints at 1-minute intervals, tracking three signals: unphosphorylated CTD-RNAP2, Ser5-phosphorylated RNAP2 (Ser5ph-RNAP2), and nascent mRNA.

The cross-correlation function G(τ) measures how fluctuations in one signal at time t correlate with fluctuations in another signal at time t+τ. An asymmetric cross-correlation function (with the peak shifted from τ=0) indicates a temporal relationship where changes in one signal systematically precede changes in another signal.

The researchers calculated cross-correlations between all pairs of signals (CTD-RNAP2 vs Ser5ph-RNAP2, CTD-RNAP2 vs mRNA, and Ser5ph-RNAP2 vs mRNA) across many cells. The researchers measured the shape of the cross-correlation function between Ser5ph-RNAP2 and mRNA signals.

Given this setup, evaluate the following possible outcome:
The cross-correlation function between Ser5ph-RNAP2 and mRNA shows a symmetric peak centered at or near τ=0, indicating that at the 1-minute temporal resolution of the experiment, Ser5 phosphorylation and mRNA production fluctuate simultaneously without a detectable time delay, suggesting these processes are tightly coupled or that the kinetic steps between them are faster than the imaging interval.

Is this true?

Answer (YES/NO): NO